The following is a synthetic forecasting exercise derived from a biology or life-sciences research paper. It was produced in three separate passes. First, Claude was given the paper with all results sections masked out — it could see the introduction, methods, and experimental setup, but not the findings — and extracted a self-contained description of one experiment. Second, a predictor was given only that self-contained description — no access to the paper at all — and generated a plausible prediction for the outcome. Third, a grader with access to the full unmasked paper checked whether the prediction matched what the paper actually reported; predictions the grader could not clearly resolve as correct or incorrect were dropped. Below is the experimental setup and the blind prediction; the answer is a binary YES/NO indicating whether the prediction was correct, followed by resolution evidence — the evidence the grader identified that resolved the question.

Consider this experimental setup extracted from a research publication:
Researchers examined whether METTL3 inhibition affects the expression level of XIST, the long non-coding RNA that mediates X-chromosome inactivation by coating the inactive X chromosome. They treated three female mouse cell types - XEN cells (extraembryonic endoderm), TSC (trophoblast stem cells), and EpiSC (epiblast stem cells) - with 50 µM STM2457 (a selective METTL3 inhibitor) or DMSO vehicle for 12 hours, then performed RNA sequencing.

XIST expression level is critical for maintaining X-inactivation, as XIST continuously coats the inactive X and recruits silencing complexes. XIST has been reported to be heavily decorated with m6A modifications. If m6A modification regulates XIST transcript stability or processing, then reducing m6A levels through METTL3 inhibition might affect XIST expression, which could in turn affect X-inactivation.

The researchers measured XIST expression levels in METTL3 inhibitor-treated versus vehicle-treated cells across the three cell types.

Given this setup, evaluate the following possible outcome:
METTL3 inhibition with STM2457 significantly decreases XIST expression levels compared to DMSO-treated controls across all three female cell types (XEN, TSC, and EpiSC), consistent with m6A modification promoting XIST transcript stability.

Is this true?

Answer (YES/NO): NO